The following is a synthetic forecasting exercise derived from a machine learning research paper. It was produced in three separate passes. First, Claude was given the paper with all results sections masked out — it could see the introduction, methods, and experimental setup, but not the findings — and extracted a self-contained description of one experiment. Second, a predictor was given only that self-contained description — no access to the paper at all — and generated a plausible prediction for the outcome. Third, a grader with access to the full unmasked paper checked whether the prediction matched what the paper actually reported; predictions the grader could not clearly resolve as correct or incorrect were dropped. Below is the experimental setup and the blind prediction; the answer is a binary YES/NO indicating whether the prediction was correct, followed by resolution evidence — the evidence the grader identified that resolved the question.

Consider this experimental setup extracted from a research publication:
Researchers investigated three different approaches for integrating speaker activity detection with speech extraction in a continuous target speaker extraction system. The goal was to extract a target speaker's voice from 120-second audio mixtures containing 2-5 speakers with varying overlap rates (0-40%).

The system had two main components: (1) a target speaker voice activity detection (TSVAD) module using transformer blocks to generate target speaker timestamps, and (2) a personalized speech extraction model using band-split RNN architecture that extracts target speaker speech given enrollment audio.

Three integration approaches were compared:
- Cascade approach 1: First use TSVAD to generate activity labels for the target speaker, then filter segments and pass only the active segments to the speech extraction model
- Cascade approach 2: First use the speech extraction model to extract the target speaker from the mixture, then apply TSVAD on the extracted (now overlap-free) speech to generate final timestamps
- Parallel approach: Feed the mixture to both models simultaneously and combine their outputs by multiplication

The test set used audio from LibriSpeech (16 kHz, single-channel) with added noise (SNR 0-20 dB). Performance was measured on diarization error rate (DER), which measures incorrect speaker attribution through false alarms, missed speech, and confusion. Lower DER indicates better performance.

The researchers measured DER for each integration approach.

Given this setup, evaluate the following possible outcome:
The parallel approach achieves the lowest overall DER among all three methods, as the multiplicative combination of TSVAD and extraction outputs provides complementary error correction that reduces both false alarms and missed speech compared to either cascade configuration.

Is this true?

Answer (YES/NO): NO